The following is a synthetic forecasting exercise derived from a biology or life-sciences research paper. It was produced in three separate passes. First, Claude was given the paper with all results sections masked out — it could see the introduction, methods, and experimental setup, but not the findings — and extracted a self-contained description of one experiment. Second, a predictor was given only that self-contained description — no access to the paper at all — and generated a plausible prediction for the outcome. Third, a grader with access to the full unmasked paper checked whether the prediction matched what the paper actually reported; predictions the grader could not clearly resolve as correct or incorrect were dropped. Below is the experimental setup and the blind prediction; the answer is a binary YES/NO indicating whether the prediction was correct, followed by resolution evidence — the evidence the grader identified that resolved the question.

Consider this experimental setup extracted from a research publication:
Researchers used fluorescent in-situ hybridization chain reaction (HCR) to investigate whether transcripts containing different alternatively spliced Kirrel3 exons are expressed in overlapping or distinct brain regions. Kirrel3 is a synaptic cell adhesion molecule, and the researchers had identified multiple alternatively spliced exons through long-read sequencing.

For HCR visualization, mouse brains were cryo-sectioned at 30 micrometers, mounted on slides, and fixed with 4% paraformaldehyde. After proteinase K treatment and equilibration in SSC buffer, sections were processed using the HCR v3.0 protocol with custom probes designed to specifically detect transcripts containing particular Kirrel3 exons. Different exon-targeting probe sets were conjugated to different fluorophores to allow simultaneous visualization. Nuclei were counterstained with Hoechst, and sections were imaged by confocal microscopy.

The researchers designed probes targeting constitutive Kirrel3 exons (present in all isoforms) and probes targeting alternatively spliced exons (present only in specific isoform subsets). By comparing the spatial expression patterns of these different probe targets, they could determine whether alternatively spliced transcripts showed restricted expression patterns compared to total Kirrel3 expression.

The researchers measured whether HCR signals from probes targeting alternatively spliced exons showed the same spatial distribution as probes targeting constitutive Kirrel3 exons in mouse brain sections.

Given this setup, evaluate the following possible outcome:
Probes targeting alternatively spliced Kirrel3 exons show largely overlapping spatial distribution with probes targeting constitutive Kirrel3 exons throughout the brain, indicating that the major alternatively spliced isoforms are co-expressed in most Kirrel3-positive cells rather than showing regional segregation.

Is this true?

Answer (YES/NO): YES